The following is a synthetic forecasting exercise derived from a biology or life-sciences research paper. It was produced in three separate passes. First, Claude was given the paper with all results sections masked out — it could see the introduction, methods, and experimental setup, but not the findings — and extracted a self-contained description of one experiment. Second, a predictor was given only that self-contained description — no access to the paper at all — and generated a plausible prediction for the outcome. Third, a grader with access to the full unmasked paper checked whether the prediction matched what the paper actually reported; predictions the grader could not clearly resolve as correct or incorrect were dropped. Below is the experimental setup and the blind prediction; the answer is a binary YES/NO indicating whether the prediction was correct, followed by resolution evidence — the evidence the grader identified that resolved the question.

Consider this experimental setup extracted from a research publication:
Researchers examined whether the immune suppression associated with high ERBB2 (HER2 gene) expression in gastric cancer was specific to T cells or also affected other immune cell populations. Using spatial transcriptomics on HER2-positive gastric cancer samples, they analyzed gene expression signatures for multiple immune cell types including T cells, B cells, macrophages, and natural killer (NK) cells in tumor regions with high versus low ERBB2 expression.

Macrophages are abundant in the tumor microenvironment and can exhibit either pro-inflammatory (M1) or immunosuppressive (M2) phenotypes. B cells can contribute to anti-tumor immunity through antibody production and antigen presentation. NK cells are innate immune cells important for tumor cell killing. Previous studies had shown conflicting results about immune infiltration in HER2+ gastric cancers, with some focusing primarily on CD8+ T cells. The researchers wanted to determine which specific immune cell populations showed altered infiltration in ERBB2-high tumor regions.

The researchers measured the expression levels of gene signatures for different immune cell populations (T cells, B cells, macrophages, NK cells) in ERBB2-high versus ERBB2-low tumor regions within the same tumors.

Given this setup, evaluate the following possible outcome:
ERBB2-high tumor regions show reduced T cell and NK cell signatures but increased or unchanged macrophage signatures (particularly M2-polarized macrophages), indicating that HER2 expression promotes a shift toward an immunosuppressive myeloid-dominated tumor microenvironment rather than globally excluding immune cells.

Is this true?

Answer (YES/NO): NO